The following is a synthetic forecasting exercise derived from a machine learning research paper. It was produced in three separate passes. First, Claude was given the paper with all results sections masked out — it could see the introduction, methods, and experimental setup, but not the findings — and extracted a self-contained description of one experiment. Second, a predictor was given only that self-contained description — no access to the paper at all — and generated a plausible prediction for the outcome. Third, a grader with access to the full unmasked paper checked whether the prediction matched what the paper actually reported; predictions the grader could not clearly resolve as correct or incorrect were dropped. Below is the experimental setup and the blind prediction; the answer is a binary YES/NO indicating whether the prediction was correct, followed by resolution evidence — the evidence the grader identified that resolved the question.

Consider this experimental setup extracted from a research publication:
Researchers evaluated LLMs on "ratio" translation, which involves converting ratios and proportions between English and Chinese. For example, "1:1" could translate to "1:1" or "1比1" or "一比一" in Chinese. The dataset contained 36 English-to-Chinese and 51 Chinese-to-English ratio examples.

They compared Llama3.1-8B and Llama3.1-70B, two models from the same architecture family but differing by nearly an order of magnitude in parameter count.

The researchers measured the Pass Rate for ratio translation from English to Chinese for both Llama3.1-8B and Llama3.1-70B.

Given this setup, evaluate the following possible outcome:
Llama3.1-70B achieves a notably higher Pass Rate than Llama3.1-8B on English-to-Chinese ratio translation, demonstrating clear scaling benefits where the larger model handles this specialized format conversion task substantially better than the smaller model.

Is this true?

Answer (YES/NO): NO